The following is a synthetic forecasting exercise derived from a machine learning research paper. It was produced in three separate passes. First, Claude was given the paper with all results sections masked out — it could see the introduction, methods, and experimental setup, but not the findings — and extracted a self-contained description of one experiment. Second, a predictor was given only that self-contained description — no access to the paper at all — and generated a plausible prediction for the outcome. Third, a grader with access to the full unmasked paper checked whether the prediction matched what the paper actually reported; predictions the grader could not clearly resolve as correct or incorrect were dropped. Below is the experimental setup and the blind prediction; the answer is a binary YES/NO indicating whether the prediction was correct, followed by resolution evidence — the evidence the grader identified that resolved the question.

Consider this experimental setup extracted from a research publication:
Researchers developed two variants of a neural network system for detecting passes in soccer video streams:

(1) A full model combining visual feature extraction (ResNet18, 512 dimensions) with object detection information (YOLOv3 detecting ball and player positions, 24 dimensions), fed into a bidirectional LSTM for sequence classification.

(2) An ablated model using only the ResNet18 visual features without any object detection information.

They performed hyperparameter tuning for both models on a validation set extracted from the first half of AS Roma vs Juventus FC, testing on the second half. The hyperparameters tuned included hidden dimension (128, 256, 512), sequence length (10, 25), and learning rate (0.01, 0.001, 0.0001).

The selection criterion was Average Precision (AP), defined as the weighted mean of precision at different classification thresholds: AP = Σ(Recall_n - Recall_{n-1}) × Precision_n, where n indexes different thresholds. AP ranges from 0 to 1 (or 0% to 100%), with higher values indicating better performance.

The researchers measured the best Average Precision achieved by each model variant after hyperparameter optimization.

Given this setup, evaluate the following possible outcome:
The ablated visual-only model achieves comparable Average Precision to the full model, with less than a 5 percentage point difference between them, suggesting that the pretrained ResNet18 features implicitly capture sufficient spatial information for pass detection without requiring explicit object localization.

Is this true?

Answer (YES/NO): YES